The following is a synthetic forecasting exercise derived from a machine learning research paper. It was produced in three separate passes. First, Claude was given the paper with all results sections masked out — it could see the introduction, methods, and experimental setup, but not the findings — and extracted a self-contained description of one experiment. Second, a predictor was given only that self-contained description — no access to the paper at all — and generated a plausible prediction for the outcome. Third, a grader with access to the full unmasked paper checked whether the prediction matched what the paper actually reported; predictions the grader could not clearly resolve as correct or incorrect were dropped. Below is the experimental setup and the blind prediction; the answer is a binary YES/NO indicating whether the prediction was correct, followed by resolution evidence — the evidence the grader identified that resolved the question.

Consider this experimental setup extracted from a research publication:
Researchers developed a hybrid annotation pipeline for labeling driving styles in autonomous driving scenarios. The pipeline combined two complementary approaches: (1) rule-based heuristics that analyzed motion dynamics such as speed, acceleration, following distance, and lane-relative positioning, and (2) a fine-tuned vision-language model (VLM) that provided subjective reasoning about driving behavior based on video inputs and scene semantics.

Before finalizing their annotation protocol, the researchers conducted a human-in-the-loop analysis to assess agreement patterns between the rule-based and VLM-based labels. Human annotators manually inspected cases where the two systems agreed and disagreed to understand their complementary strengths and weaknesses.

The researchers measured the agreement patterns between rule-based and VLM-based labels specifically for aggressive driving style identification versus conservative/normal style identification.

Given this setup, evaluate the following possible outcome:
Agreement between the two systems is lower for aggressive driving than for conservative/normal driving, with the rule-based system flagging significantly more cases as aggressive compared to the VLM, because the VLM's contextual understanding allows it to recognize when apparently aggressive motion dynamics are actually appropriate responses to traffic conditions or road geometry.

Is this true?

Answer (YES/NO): NO